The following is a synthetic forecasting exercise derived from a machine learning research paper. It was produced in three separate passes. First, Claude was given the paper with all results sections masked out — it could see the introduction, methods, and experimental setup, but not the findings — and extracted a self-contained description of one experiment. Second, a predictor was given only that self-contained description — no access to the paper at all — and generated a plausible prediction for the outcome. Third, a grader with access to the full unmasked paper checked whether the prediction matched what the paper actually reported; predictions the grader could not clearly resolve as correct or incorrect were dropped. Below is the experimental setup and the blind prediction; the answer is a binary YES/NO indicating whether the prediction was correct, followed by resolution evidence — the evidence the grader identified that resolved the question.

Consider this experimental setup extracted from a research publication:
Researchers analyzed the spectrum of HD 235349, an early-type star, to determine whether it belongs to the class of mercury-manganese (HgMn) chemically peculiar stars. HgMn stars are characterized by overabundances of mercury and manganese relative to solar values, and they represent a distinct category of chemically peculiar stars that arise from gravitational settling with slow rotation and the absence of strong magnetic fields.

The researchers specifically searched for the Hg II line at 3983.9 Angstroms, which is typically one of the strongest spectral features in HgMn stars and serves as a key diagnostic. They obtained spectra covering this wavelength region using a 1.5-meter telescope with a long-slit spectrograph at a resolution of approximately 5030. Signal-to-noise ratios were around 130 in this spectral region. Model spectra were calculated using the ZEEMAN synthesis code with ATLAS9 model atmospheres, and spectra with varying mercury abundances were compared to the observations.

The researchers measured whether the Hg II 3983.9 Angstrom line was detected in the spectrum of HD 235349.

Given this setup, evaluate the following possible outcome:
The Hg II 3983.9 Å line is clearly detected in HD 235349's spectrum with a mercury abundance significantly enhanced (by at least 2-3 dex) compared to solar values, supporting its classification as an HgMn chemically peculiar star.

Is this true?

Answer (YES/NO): NO